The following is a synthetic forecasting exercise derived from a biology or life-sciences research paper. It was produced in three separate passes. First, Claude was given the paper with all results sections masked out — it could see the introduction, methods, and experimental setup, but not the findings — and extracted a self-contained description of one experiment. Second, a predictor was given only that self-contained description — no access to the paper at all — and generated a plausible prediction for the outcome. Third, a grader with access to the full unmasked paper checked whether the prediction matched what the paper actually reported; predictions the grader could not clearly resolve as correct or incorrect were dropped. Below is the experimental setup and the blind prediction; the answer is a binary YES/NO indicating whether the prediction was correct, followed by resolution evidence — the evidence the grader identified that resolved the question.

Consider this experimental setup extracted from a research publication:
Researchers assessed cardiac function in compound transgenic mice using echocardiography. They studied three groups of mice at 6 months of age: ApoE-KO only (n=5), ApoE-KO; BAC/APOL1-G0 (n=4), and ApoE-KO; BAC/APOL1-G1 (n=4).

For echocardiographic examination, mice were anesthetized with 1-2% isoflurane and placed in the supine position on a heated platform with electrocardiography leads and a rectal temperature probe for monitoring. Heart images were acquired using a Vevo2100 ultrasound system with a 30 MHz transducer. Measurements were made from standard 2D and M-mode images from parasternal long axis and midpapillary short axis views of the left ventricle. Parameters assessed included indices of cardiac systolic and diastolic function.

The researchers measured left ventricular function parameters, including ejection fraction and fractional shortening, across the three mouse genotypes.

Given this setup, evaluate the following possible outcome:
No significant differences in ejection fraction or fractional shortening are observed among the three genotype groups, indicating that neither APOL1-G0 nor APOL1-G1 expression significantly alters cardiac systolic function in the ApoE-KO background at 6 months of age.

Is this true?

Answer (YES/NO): YES